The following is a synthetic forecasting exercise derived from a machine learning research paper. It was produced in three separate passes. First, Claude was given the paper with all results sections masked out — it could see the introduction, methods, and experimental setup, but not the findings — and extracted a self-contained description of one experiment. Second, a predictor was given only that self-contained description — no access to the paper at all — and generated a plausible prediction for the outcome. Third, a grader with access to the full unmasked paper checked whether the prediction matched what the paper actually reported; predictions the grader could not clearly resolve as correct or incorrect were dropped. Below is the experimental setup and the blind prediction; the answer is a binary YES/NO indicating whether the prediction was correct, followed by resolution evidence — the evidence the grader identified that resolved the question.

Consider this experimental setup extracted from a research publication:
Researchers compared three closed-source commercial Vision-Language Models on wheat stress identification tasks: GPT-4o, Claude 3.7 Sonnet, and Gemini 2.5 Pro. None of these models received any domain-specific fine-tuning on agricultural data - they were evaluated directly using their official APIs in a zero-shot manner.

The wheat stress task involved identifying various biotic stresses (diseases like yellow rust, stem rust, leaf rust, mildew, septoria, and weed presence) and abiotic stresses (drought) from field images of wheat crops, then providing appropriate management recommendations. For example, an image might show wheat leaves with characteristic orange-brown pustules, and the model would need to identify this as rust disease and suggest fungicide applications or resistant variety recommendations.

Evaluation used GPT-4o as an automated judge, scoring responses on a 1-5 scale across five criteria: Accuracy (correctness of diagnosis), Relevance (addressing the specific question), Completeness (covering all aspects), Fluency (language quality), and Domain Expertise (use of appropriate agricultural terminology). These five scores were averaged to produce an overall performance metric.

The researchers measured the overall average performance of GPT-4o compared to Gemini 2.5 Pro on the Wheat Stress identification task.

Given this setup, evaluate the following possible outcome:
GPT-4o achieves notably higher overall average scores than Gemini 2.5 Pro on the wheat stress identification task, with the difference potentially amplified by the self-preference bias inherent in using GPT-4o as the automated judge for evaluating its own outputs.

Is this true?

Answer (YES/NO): NO